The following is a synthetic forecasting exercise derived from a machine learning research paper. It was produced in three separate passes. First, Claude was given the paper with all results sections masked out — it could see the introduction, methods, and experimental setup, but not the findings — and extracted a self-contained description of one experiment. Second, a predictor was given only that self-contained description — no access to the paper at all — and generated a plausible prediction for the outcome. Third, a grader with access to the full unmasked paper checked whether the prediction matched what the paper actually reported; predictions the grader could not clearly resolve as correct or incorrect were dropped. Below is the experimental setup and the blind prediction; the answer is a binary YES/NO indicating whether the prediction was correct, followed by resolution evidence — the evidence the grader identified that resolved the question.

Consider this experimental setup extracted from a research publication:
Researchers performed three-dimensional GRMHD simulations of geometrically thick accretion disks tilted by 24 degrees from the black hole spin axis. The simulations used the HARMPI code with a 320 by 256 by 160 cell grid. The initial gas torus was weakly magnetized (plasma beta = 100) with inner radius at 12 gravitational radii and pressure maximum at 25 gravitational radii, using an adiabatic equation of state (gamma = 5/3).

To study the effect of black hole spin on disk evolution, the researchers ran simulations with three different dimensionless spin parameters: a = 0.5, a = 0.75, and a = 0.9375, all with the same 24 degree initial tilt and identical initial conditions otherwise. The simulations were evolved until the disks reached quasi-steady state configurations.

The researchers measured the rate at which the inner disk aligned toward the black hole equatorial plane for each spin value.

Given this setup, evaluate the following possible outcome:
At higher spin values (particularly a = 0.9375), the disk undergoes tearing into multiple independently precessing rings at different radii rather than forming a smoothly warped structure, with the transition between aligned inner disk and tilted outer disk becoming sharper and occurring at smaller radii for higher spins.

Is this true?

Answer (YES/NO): NO